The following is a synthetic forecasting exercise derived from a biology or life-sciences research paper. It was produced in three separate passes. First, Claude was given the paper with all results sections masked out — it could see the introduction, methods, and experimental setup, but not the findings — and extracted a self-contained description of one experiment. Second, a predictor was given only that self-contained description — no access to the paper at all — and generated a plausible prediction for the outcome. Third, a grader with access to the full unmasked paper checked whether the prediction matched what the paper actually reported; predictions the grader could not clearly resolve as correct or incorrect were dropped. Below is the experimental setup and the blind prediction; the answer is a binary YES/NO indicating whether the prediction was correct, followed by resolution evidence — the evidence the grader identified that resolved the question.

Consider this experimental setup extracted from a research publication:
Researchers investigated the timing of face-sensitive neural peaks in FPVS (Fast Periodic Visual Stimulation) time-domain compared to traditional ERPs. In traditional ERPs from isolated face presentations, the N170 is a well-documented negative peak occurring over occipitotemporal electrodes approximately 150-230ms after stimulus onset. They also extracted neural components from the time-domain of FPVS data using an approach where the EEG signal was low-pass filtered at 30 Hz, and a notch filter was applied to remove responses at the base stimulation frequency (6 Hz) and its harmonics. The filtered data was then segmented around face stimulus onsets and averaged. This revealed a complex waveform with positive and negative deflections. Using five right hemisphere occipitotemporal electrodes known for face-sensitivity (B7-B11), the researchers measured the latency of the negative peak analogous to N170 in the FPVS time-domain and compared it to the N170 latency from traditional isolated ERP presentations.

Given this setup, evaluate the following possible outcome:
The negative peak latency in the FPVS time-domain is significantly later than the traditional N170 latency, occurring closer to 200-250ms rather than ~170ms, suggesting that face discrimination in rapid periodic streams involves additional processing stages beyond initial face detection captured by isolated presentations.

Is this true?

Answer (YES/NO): NO